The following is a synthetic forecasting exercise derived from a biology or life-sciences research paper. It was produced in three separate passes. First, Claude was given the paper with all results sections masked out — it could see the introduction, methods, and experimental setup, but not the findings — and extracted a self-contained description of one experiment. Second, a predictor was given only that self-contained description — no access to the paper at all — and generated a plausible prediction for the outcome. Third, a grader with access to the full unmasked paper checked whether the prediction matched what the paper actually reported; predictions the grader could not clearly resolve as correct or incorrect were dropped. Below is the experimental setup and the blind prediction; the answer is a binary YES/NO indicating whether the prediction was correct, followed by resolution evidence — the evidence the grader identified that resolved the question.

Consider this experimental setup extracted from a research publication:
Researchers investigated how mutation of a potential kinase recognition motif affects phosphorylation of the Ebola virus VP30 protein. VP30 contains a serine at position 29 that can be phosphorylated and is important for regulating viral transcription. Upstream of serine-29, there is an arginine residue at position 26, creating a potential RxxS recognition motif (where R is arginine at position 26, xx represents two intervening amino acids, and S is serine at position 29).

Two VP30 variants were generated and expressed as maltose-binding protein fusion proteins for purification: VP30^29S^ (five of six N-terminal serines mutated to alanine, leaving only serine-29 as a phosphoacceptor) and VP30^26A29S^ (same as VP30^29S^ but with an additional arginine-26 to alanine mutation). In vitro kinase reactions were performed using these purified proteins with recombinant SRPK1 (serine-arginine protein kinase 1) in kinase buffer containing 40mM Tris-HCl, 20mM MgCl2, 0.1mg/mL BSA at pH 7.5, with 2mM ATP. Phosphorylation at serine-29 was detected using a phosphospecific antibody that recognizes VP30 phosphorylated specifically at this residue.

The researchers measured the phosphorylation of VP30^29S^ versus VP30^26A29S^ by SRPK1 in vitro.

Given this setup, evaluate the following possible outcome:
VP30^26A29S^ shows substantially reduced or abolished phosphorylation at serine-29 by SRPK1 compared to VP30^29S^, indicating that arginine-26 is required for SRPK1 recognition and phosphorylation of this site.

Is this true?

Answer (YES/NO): YES